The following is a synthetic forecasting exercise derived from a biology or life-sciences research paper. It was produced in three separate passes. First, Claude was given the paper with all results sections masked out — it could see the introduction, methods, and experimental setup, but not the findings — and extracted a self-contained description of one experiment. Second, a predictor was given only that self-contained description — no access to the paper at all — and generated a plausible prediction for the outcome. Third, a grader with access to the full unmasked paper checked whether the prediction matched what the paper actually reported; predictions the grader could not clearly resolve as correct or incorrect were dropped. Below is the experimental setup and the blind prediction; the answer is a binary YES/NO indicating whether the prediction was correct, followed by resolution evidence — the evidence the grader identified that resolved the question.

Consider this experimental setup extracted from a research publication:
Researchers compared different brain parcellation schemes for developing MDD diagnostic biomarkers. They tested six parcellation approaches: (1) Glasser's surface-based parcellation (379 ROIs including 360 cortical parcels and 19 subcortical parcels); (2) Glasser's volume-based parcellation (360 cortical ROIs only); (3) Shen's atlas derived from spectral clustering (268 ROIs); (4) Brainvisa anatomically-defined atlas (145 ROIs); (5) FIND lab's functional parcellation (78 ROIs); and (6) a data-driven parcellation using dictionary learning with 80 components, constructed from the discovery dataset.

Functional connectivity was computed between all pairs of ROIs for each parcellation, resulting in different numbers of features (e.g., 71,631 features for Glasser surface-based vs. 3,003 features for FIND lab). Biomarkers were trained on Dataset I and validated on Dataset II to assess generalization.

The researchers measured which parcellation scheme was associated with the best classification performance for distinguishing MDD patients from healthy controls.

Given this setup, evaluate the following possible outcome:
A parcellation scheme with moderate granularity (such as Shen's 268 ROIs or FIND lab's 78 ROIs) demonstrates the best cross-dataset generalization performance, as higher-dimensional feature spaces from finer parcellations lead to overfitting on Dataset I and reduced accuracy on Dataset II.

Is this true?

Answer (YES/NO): NO